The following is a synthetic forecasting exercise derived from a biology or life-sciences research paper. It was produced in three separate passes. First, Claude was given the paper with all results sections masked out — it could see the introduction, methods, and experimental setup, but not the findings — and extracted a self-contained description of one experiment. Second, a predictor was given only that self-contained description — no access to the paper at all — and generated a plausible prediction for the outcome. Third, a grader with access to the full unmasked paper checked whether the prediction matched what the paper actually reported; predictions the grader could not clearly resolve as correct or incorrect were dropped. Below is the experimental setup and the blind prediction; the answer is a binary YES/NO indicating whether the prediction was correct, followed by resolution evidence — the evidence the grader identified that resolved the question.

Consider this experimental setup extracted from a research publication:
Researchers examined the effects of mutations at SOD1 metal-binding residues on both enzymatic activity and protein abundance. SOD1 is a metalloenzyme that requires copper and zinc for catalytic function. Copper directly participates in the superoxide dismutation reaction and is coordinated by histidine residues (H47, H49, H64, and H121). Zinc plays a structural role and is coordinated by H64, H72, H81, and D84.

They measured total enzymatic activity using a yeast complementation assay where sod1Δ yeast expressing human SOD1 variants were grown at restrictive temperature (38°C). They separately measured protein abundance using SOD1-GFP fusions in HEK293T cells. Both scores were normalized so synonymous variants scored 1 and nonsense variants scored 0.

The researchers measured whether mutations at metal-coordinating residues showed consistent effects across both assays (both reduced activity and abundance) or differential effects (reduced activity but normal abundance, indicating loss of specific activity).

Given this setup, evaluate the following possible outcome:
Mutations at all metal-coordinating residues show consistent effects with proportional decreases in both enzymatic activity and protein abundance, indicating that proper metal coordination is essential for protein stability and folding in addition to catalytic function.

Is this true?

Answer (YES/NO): NO